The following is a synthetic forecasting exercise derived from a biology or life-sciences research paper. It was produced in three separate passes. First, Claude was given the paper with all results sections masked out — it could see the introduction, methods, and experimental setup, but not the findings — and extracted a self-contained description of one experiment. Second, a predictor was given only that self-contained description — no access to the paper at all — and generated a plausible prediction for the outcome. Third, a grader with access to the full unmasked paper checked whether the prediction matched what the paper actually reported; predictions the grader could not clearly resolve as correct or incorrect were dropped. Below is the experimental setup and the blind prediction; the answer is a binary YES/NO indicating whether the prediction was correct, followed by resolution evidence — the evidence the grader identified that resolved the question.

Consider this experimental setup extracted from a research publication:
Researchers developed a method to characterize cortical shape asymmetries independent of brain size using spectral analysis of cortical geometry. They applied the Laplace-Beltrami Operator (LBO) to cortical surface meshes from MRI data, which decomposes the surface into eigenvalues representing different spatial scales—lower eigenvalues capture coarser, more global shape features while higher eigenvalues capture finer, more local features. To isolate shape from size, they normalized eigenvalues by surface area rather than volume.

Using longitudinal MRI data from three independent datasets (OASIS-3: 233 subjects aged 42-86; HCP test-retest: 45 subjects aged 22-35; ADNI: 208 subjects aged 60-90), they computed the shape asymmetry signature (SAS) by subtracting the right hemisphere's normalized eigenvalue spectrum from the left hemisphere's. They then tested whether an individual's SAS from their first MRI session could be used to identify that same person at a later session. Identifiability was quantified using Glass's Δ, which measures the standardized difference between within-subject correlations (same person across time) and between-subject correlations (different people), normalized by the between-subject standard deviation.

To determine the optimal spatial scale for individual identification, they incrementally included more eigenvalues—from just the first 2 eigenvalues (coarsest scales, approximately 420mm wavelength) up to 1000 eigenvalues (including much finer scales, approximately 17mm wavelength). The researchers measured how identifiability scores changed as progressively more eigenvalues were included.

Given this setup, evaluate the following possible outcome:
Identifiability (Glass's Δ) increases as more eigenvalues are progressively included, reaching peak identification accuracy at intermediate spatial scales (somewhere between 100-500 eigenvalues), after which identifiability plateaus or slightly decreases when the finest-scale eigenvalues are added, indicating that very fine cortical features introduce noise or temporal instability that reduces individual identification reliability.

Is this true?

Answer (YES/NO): YES